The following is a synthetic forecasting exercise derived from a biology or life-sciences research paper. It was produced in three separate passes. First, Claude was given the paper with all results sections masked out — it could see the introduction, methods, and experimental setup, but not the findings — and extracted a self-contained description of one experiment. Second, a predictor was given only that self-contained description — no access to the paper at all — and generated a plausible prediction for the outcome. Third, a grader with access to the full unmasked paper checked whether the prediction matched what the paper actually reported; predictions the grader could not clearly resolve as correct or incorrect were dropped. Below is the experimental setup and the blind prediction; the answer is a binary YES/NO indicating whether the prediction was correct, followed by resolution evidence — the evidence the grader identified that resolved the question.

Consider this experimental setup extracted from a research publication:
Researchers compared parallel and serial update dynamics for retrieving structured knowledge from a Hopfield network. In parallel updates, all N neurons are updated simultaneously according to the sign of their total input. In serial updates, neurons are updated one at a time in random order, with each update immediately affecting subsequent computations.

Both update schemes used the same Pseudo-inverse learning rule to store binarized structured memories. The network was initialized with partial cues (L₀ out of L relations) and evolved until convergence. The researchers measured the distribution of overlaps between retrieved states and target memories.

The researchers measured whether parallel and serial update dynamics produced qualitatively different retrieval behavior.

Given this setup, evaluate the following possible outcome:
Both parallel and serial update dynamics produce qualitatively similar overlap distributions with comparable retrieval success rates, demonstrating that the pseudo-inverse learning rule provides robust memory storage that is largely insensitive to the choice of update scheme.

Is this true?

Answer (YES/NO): YES